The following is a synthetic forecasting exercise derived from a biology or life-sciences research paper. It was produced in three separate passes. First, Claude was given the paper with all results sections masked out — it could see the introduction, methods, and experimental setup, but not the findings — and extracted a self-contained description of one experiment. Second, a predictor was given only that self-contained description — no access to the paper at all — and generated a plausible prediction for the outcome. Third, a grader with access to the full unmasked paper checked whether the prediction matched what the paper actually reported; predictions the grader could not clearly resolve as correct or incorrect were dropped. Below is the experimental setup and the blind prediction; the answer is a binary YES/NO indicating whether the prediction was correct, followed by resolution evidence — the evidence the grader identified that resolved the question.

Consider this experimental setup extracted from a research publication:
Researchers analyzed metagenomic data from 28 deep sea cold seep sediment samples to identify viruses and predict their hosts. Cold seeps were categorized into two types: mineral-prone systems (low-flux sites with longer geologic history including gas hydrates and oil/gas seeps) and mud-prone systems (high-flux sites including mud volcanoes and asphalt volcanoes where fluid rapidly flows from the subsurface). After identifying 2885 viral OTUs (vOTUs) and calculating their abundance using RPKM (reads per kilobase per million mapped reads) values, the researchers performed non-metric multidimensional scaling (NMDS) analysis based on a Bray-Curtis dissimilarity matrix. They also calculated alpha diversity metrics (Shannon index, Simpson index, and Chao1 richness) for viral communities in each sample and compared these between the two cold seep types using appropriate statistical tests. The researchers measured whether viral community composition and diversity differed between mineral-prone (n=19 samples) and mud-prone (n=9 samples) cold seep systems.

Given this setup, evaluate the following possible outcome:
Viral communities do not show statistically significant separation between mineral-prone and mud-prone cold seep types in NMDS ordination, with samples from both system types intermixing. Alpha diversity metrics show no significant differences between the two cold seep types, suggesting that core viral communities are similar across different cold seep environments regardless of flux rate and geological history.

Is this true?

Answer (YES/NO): NO